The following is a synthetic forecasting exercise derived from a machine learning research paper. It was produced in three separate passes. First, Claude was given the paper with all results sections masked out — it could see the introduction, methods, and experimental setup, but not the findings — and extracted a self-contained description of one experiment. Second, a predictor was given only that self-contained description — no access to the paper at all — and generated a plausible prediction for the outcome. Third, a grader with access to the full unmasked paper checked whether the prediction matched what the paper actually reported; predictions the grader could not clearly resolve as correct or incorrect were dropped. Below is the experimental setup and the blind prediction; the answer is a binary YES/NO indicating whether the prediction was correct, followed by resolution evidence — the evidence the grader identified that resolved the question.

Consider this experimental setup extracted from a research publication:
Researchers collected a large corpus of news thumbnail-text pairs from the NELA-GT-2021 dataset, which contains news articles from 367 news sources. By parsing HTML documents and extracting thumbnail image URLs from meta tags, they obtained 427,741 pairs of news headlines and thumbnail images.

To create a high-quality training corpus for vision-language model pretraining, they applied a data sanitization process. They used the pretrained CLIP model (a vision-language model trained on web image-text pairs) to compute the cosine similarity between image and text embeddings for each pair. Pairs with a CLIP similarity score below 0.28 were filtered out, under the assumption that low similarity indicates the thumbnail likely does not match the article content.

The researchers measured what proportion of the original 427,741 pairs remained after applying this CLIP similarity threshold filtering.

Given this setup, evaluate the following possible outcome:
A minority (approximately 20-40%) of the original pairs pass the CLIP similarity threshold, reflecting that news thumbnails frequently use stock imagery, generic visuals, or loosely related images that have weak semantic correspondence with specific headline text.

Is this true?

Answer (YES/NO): YES